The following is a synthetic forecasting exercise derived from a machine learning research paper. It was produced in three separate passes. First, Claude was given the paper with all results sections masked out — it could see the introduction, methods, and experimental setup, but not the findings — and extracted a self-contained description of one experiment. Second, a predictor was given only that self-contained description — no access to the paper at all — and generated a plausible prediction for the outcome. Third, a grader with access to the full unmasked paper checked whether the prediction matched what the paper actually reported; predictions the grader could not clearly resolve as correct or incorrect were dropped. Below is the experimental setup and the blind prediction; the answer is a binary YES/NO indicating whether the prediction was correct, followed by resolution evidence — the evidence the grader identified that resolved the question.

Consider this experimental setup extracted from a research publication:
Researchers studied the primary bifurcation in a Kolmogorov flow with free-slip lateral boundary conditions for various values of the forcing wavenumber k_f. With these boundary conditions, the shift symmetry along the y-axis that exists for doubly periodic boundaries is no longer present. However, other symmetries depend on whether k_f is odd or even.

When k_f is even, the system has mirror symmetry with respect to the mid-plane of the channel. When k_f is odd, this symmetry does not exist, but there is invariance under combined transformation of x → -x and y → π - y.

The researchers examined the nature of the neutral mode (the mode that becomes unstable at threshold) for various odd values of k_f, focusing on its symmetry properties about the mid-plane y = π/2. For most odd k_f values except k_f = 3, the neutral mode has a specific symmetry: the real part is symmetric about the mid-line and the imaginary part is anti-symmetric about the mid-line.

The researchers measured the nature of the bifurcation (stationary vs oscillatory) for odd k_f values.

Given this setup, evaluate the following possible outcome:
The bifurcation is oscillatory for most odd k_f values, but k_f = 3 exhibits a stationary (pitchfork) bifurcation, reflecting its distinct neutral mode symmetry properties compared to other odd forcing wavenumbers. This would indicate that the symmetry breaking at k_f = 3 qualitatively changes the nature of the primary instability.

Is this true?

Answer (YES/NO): NO